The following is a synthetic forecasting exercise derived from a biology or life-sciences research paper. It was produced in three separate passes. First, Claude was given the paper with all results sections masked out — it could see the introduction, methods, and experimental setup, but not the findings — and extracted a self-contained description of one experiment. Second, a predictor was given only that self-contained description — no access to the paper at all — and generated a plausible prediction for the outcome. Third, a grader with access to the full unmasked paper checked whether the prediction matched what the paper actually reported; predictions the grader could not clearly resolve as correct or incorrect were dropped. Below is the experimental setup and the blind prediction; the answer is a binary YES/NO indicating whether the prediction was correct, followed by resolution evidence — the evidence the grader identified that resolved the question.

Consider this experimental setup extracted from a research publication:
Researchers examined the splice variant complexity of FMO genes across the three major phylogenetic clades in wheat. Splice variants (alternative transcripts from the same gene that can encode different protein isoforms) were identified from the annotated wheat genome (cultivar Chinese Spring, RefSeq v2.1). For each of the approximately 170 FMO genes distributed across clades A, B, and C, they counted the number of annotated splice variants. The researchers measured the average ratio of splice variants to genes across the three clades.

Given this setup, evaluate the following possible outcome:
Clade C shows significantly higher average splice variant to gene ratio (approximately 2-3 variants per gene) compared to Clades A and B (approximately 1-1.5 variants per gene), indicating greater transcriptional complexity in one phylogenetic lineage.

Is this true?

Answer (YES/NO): NO